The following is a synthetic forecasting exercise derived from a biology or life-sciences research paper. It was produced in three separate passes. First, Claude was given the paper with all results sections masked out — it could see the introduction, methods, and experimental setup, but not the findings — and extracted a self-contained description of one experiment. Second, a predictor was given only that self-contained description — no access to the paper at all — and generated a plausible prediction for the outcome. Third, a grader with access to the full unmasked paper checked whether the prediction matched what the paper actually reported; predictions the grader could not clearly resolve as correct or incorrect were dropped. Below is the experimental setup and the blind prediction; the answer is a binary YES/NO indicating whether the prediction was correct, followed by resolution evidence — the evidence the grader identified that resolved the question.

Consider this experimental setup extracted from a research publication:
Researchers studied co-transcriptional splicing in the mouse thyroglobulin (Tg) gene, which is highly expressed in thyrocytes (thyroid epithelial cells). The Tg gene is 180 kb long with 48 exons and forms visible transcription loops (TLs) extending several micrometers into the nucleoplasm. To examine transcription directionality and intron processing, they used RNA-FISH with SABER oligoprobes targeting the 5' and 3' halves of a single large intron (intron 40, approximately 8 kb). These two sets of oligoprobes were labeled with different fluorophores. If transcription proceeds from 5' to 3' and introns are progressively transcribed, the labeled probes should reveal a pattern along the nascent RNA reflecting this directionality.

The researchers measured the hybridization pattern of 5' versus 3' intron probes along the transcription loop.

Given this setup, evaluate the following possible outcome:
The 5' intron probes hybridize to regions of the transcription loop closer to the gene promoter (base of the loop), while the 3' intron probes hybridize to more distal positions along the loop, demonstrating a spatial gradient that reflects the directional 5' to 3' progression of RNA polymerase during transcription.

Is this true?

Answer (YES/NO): NO